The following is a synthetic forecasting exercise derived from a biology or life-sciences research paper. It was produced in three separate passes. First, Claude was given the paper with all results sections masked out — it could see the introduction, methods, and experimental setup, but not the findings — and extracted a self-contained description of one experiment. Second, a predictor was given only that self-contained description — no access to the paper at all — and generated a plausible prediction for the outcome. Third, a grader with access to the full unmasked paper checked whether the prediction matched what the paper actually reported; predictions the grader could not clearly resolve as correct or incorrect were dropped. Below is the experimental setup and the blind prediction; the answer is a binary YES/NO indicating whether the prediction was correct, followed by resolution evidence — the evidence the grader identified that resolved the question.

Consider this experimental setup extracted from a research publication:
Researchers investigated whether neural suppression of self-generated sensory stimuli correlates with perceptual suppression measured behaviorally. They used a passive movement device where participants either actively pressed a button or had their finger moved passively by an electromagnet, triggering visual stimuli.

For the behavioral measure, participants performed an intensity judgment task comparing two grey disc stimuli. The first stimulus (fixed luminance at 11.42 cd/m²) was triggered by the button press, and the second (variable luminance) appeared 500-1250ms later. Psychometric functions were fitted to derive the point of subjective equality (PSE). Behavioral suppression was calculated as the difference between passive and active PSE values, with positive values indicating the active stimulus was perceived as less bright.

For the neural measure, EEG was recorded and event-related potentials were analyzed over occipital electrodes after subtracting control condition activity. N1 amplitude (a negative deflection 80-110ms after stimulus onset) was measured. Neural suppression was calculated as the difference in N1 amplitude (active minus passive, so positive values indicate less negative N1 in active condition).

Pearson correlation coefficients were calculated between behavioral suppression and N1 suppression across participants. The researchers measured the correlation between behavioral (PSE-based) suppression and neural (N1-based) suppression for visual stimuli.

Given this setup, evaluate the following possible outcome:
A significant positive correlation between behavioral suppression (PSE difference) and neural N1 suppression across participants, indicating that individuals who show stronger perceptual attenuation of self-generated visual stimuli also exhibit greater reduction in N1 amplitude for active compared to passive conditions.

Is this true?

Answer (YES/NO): NO